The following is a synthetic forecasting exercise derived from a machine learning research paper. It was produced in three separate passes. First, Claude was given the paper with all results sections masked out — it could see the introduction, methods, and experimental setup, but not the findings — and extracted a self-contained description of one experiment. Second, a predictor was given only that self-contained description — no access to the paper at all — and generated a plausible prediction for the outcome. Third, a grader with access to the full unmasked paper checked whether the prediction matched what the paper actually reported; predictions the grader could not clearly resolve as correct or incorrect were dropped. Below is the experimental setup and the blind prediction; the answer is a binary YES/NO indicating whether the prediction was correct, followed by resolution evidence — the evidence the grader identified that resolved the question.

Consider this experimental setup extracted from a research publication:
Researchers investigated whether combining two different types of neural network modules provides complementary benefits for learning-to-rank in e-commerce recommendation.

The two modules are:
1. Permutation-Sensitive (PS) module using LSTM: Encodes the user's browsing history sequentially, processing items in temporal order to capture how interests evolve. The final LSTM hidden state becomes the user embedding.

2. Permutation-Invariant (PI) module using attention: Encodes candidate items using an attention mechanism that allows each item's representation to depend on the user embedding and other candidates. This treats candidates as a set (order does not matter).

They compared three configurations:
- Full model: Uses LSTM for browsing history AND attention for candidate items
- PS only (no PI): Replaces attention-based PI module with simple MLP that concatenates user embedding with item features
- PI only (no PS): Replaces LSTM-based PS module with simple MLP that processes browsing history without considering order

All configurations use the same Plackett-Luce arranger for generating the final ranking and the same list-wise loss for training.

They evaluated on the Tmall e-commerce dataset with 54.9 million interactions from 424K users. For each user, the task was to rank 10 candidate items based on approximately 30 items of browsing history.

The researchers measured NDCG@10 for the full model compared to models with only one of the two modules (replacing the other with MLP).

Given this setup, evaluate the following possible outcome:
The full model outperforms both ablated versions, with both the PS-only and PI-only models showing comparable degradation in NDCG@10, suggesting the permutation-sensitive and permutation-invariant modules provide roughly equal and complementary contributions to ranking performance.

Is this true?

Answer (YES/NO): NO